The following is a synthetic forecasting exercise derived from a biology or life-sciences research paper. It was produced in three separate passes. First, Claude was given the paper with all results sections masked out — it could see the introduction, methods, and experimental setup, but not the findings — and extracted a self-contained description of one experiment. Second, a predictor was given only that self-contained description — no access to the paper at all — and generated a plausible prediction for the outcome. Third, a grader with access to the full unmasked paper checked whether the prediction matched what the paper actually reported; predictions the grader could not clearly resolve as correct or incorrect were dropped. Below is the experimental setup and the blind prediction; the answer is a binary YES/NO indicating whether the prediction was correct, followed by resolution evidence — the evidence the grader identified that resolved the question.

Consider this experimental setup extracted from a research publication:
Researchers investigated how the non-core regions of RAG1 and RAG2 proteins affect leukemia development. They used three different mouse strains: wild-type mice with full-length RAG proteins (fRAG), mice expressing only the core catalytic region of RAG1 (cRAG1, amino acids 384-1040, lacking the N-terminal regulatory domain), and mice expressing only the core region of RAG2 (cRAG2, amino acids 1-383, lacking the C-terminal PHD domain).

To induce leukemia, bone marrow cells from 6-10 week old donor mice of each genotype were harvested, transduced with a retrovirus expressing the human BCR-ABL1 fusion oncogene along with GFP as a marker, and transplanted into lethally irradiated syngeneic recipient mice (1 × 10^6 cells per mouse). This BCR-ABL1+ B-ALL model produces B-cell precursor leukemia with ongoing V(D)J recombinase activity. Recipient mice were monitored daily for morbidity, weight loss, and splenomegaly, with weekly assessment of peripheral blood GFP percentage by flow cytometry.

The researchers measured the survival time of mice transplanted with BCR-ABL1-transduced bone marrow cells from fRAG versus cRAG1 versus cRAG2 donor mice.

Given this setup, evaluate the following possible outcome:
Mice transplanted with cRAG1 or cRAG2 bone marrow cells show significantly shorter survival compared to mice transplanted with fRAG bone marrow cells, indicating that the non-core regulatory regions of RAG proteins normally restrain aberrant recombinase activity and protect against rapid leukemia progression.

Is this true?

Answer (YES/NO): YES